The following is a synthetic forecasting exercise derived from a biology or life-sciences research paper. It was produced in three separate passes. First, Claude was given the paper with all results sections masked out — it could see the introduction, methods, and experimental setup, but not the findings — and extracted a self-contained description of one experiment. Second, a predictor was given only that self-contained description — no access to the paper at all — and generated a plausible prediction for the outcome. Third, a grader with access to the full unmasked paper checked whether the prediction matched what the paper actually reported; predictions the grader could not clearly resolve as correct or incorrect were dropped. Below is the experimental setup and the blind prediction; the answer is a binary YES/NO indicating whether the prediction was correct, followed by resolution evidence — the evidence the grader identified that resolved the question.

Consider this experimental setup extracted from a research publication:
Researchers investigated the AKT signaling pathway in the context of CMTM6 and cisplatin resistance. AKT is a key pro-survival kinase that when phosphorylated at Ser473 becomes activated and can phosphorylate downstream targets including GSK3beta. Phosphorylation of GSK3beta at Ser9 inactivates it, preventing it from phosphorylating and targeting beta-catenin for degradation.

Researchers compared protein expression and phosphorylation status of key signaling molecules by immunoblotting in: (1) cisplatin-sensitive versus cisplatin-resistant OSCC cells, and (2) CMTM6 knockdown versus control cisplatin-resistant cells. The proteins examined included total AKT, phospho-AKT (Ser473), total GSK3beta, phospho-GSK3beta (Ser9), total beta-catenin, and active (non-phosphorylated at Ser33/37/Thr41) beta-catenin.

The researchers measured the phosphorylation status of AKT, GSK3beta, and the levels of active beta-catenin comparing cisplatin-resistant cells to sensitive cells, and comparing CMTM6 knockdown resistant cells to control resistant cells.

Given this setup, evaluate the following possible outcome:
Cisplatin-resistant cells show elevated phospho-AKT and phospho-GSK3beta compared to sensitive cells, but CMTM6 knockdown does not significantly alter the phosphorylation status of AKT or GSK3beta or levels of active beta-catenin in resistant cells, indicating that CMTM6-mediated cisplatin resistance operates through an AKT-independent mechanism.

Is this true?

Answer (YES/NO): NO